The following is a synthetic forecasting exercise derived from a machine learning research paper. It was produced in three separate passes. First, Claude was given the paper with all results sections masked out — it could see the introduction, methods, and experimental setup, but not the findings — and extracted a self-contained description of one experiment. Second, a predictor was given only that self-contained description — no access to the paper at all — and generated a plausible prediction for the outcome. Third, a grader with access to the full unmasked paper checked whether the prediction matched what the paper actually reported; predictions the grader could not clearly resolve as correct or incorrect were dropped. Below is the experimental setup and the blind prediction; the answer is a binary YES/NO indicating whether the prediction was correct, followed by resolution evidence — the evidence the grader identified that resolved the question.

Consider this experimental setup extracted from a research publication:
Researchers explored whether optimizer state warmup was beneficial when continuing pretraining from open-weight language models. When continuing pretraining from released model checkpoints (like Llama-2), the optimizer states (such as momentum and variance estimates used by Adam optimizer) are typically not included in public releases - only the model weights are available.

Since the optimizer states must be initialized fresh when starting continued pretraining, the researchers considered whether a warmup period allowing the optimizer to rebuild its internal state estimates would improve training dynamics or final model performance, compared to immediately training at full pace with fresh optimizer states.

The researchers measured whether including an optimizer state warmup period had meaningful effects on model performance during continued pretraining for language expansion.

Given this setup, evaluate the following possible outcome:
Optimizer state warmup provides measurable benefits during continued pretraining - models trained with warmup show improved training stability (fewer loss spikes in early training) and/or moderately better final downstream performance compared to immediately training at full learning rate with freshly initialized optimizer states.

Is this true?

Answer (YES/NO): NO